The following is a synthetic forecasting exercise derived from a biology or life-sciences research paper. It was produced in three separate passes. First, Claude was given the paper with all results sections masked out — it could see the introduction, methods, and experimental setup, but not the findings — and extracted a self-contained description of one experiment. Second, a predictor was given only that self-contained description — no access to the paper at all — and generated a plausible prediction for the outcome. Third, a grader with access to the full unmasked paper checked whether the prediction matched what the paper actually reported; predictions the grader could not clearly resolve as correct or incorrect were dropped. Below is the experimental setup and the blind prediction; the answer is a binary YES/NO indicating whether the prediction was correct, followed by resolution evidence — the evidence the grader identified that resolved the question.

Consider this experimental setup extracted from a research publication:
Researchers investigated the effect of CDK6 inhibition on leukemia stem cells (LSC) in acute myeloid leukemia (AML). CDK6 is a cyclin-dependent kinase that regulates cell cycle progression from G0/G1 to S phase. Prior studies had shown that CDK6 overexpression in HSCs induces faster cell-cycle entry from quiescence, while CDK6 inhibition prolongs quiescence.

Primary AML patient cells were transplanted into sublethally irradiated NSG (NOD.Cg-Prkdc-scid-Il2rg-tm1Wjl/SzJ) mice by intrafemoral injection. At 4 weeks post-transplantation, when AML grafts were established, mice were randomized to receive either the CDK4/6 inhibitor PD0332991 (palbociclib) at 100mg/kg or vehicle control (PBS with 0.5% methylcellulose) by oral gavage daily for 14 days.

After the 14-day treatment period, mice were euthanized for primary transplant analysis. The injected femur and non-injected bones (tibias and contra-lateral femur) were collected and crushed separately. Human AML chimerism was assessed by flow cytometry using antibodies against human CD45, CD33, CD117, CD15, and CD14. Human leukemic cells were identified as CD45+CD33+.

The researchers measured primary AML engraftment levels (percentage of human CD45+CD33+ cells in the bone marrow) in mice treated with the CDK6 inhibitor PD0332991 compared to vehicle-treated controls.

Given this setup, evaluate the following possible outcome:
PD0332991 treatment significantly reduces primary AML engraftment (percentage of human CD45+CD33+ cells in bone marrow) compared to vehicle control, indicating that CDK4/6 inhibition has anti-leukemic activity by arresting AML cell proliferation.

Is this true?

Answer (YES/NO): YES